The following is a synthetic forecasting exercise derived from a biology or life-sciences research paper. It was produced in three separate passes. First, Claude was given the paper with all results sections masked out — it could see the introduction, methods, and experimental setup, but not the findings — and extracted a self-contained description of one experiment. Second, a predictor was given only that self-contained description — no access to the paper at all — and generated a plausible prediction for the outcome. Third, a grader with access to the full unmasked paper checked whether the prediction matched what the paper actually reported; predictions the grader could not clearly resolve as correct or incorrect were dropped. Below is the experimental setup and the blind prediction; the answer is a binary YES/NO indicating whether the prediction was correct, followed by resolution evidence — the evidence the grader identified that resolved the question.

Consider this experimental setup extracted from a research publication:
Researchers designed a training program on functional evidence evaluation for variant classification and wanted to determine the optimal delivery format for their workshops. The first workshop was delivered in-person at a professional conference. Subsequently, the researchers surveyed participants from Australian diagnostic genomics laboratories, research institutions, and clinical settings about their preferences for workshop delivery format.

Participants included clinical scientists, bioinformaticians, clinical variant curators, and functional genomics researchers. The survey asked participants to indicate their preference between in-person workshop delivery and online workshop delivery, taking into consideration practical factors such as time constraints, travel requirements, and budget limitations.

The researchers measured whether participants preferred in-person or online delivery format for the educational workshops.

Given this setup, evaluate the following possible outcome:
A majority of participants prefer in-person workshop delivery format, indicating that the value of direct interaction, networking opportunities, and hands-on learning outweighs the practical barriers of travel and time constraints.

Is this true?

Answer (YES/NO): NO